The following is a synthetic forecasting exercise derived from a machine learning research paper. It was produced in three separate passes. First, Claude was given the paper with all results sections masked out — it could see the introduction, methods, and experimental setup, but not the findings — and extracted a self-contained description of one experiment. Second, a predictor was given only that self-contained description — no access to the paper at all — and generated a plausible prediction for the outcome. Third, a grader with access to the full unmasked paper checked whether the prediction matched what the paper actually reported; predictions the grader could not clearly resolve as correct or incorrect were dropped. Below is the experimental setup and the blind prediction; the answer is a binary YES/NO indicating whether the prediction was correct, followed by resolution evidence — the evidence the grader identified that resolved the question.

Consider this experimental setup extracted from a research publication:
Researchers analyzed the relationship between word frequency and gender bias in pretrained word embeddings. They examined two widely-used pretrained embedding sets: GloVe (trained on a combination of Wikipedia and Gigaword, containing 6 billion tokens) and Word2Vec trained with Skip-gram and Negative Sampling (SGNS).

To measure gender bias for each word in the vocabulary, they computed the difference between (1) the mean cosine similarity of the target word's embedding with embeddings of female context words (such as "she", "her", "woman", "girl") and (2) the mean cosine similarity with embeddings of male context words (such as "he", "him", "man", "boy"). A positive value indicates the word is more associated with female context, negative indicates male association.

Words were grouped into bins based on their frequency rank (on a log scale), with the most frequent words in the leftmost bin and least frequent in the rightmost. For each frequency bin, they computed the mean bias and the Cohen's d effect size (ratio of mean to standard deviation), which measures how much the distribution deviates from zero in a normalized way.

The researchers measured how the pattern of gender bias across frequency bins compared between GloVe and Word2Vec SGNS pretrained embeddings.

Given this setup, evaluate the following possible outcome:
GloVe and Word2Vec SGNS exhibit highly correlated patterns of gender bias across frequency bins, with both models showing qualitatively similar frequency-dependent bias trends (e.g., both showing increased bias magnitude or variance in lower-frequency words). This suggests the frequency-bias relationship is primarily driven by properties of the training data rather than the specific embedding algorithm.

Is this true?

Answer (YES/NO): NO